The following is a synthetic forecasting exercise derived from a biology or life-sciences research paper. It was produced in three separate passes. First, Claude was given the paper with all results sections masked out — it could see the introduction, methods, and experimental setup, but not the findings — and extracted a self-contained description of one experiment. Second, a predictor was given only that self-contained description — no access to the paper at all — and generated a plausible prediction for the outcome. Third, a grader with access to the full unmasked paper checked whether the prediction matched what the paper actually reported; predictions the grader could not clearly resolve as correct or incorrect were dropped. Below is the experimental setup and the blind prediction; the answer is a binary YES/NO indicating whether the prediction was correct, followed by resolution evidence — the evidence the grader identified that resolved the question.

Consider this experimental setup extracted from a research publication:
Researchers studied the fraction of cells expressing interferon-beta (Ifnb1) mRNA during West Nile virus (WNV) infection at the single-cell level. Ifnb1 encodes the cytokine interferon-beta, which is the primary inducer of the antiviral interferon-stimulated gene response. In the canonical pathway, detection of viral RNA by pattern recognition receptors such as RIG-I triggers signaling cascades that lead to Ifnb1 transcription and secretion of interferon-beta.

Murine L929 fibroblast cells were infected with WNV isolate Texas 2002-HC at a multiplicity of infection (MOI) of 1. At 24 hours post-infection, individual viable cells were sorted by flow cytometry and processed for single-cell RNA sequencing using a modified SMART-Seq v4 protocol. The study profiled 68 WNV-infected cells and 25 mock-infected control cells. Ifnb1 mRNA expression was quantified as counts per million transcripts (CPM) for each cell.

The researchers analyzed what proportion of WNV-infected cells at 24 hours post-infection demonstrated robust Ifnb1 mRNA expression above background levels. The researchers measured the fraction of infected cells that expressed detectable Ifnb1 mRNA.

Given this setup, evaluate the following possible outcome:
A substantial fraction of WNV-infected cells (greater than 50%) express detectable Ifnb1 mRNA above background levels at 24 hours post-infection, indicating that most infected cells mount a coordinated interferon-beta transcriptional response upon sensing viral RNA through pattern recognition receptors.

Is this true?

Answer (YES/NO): NO